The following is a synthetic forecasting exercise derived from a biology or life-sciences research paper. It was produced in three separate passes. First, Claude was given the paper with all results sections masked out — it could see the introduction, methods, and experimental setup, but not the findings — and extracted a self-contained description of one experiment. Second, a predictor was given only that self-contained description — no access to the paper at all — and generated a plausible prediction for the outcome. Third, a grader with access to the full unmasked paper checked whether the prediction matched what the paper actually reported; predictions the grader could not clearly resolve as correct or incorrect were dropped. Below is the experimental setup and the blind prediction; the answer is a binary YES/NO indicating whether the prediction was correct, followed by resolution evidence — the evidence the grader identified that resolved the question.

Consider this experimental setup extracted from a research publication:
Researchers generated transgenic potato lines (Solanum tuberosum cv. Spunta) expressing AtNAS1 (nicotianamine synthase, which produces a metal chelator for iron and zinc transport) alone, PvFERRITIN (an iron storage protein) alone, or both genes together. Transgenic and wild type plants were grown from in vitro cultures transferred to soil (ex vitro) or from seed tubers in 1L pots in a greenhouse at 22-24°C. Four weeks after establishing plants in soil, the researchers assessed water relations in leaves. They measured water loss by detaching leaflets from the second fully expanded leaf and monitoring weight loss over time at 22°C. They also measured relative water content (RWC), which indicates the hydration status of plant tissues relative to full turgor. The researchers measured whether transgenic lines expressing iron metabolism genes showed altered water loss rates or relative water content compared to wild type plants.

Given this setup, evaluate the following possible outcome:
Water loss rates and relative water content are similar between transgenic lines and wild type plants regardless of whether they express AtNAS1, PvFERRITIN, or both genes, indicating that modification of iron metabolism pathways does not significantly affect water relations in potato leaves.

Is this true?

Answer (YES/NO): NO